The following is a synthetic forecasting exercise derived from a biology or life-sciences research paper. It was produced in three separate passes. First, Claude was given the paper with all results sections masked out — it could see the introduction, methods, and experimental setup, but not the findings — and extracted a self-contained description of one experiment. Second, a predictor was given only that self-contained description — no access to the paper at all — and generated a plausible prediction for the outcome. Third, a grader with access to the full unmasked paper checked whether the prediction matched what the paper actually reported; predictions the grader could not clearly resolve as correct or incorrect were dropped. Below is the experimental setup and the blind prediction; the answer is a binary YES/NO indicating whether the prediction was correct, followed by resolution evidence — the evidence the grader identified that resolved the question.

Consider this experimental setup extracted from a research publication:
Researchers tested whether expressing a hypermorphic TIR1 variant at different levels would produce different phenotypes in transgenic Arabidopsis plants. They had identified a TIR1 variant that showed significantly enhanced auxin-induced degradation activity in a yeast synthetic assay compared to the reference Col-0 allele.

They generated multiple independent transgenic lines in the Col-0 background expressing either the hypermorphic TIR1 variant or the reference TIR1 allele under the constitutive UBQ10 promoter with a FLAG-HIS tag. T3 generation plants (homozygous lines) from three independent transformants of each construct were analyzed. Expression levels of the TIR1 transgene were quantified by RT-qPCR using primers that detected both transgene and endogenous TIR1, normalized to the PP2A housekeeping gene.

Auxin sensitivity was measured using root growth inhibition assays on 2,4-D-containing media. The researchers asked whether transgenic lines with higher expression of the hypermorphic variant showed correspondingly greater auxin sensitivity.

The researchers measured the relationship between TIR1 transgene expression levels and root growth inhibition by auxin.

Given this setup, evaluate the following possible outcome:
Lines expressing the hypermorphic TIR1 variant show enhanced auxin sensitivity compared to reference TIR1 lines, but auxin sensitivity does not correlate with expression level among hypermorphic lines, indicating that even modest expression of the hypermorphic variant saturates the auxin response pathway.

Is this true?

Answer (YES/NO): YES